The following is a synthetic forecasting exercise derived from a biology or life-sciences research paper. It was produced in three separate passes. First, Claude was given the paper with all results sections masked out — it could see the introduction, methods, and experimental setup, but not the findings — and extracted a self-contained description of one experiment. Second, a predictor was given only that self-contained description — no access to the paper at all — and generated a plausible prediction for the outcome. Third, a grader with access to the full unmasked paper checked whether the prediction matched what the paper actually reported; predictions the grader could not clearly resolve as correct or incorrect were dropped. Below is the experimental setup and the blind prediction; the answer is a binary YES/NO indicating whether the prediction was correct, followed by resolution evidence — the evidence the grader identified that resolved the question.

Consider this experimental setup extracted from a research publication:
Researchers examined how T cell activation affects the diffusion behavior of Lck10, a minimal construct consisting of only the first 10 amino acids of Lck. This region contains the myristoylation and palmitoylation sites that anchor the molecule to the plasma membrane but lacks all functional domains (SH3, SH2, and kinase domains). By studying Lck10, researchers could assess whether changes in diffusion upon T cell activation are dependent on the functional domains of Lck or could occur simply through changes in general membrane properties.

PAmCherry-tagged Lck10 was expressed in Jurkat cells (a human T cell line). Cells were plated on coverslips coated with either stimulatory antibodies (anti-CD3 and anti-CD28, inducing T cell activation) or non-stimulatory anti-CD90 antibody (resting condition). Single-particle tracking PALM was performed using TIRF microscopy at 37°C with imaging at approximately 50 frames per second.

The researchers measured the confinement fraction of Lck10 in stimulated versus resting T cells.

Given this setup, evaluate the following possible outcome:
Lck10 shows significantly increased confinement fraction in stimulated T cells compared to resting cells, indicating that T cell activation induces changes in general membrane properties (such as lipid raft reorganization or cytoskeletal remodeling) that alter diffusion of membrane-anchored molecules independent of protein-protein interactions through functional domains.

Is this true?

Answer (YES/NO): NO